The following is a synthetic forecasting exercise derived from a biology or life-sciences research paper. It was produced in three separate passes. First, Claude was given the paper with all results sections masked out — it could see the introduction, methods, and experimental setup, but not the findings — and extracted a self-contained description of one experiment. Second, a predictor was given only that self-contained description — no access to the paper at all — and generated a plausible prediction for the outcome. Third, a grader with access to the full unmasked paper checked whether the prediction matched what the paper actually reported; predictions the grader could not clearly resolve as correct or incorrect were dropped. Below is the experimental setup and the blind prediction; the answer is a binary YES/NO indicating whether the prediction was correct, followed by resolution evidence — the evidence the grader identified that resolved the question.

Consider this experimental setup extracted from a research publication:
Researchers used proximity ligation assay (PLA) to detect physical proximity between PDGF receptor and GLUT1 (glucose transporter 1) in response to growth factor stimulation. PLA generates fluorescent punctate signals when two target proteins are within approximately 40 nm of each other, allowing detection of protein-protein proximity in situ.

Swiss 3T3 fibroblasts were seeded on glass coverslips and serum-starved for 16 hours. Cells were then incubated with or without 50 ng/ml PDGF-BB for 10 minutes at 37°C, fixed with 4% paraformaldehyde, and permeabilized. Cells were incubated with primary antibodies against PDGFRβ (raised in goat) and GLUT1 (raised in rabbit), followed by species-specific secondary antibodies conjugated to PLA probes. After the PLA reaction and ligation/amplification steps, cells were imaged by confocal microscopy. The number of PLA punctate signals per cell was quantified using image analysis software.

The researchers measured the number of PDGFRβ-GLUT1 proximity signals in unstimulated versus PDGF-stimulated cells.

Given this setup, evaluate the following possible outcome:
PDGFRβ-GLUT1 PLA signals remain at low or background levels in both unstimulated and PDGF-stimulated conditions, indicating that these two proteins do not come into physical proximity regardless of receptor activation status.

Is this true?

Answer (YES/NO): NO